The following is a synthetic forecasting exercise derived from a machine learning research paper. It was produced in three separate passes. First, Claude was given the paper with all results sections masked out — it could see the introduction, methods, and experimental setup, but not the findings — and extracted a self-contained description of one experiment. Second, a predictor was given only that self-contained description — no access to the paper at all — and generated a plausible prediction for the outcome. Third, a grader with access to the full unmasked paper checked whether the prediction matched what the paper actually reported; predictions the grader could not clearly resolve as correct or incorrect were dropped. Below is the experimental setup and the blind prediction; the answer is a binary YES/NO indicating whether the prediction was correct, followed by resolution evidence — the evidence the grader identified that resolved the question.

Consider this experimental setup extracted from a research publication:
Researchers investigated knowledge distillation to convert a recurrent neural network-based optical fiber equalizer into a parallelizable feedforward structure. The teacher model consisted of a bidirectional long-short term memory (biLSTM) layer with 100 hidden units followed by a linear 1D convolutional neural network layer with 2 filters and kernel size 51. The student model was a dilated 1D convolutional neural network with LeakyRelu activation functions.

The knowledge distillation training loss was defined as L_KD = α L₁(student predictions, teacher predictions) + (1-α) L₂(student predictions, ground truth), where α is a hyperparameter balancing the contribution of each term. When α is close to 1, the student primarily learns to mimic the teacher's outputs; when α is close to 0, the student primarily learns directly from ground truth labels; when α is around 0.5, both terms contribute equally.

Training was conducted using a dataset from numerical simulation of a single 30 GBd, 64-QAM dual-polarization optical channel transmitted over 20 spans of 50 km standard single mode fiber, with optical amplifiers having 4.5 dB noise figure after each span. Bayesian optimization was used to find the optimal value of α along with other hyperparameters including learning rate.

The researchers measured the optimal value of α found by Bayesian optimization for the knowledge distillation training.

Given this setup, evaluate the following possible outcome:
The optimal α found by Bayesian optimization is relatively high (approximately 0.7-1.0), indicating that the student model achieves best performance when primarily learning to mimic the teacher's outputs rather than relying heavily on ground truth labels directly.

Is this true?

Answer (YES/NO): YES